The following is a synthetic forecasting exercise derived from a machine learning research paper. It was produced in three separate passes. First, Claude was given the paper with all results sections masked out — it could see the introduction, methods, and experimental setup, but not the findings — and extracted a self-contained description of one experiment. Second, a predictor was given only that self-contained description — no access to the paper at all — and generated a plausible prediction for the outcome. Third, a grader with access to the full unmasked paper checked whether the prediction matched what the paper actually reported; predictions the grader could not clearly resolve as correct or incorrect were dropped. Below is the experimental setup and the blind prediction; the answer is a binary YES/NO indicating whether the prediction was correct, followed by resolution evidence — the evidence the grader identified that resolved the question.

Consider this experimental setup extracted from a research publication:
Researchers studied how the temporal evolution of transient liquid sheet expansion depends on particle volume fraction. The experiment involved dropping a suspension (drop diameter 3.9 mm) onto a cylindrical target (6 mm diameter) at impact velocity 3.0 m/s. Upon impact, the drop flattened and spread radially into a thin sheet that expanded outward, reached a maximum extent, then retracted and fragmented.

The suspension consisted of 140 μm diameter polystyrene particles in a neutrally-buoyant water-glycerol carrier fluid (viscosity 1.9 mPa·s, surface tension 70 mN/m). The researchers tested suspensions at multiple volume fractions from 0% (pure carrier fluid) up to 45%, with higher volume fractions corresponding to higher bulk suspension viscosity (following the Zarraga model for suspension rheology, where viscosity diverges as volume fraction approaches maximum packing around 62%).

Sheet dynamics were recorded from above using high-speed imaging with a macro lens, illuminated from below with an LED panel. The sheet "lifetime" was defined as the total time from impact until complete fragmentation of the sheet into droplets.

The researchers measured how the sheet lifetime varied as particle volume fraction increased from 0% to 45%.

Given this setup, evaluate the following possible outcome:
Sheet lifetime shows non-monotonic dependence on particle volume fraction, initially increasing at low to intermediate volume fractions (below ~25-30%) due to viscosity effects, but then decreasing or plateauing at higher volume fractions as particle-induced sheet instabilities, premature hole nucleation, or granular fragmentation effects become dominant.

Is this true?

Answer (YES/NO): NO